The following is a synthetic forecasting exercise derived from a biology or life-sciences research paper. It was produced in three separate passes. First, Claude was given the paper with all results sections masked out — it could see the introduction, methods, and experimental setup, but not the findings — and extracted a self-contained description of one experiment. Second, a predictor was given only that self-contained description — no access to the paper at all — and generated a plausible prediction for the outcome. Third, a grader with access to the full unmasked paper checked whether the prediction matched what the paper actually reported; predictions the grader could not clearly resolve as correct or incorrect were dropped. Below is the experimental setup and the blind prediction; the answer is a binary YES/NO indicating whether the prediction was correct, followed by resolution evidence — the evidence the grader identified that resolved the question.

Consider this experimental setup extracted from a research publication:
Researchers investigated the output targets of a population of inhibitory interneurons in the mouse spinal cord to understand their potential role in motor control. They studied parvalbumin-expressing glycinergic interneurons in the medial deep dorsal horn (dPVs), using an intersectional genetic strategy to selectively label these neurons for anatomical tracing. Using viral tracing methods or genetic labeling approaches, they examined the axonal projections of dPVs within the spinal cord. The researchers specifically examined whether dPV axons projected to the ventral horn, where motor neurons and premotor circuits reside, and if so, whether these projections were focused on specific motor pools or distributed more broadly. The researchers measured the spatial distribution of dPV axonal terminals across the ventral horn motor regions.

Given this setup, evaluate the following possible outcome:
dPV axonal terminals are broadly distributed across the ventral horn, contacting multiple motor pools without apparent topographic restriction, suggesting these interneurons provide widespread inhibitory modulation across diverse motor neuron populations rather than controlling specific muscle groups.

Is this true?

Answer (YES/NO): NO